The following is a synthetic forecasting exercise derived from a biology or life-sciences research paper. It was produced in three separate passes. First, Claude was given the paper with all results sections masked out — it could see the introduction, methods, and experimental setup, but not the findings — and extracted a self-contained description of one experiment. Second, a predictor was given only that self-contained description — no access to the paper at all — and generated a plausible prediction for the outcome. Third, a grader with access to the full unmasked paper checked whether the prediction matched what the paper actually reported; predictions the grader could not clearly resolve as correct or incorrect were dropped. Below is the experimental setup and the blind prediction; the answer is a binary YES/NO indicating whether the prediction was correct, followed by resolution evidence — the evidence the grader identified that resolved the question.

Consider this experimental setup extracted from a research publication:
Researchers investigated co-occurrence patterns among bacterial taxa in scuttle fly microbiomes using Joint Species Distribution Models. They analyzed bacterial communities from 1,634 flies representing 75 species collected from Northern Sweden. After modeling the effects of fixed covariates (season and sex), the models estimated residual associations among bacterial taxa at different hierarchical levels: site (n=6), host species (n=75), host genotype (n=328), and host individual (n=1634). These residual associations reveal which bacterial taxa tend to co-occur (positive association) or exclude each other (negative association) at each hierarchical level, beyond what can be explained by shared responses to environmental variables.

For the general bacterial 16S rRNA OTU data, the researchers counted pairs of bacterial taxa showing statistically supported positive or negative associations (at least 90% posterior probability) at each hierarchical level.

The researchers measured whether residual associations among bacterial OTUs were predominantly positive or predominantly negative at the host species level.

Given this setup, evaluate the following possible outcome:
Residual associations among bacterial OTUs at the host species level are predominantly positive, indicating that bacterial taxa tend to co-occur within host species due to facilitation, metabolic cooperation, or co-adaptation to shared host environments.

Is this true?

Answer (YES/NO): NO